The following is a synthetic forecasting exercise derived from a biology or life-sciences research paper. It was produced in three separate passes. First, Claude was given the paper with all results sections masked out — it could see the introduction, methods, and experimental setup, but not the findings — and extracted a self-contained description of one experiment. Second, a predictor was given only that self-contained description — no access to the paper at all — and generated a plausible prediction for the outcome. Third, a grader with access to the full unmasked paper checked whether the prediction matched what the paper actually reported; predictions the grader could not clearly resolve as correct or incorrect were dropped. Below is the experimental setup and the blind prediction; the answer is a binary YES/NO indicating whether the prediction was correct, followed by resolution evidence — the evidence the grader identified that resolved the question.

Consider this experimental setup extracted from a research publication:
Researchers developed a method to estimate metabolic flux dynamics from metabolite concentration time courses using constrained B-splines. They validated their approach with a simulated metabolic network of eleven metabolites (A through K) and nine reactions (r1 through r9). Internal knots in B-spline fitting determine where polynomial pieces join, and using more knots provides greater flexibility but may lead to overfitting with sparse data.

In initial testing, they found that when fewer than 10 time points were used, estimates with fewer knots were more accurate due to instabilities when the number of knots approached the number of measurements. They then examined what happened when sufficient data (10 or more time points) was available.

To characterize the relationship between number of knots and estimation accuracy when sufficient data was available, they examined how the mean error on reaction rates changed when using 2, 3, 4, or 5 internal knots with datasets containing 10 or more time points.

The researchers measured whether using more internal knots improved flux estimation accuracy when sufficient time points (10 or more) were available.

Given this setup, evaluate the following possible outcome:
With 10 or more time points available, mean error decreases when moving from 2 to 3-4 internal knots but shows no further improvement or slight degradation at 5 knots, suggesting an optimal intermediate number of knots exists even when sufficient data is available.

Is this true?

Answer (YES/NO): NO